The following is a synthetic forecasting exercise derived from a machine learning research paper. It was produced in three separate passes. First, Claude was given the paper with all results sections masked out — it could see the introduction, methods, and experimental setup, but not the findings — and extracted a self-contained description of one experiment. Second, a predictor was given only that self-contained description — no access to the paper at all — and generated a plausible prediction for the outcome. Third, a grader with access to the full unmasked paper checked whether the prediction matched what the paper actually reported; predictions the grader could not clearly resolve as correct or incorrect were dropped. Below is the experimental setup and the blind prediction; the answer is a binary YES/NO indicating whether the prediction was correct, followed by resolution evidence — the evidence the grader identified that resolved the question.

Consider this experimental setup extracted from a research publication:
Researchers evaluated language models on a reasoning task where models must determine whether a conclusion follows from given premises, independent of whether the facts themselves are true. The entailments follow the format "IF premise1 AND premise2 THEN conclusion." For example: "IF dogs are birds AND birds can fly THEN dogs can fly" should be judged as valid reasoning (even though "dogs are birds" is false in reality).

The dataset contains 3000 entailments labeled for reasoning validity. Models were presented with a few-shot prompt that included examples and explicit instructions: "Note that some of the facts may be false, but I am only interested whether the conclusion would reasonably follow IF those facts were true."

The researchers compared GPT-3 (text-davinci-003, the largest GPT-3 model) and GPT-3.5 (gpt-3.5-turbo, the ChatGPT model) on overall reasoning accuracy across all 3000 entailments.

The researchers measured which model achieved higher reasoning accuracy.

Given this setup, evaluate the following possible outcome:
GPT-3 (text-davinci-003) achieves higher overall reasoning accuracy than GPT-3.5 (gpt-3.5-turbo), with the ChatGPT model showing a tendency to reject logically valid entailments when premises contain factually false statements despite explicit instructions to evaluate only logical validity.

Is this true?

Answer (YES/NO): YES